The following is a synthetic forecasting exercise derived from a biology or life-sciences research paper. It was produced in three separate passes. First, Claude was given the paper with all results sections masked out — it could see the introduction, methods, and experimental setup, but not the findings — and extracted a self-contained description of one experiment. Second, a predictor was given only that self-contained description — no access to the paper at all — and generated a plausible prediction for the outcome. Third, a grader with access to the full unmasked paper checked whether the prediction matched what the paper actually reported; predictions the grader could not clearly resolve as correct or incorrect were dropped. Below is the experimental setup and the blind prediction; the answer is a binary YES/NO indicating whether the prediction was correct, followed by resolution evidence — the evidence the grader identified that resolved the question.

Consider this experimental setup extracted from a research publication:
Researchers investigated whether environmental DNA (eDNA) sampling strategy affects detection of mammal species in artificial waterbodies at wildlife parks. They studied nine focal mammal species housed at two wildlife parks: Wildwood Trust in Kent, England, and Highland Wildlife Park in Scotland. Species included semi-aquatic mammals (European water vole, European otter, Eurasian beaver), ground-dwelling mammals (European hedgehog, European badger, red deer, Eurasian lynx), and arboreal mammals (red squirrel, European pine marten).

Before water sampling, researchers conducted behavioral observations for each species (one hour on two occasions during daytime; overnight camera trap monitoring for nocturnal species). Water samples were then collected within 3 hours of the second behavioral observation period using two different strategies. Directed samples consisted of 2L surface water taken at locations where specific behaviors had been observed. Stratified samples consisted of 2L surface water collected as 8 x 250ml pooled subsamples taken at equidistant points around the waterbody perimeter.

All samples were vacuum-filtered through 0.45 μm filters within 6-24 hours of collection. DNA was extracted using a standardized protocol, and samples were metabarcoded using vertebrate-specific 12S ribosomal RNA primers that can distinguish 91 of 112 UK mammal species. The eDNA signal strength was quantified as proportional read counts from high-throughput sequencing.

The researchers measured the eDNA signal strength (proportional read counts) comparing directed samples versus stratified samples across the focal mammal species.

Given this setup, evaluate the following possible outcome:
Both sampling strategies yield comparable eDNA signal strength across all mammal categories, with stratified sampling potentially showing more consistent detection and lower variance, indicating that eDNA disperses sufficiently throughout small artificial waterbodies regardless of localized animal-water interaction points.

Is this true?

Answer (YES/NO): NO